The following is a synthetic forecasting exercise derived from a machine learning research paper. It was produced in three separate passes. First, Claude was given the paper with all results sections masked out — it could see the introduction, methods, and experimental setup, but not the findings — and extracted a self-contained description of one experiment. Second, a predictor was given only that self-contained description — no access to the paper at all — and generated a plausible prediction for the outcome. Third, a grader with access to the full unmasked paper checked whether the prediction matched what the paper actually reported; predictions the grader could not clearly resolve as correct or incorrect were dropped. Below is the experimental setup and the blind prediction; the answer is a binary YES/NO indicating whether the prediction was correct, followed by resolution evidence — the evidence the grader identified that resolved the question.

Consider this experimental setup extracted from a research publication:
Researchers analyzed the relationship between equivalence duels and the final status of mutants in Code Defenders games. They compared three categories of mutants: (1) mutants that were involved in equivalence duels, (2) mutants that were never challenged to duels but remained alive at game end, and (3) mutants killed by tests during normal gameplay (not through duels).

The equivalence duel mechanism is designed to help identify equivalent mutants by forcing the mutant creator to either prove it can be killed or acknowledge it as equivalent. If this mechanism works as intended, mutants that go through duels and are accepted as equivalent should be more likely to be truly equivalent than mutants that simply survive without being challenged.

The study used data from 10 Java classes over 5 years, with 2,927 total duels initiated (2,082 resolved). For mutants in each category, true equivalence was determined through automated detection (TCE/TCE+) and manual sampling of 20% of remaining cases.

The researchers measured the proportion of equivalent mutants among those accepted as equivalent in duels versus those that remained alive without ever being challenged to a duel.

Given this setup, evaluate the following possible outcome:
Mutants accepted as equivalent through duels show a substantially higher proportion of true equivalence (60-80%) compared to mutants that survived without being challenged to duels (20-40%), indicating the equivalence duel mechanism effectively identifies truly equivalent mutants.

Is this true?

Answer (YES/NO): NO